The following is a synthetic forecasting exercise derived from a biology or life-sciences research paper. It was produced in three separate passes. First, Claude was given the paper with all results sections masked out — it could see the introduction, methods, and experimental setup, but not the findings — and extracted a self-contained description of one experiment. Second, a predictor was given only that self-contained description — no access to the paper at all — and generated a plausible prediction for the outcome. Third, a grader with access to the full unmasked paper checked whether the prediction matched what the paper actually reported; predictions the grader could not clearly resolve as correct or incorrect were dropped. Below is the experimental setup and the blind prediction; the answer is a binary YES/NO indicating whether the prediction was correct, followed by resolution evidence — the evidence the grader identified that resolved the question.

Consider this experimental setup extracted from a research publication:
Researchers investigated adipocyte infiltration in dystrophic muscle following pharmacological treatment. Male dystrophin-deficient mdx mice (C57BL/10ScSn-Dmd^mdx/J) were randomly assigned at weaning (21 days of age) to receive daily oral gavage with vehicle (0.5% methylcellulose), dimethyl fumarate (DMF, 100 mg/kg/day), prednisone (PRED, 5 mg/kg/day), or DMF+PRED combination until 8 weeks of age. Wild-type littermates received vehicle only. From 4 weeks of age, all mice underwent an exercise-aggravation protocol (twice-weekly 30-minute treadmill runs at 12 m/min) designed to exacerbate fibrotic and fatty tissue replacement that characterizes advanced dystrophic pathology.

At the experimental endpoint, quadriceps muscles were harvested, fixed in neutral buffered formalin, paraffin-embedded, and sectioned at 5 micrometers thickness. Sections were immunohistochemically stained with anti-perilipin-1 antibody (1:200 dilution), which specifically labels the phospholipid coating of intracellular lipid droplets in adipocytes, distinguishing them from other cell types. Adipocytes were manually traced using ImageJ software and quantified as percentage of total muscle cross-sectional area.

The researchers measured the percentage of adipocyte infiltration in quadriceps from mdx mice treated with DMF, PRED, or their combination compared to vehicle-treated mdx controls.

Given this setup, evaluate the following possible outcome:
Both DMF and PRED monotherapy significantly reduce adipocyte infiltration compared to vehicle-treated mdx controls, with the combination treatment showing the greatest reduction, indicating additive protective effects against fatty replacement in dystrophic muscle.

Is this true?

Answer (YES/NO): NO